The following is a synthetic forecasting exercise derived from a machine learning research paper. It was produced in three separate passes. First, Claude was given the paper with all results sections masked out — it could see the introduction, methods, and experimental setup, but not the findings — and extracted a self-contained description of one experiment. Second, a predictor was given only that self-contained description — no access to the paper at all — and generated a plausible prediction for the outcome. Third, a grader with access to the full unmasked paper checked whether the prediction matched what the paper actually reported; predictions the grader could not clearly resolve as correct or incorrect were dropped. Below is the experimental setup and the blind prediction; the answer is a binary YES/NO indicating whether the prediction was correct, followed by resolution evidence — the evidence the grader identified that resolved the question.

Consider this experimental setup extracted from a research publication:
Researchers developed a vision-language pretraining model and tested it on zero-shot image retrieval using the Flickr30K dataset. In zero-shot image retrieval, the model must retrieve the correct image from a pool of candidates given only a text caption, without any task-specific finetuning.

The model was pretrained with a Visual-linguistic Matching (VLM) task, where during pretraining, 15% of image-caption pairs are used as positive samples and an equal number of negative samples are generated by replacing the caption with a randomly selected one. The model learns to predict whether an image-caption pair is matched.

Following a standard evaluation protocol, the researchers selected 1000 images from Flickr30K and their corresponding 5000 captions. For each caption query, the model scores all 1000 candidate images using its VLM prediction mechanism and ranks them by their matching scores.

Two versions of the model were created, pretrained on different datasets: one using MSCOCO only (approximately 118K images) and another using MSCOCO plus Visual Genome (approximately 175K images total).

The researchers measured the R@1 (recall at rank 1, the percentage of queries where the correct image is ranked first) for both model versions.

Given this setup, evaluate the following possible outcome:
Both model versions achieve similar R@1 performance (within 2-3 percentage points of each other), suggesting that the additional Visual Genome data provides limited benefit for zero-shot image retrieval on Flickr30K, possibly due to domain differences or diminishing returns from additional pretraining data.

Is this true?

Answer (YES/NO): NO